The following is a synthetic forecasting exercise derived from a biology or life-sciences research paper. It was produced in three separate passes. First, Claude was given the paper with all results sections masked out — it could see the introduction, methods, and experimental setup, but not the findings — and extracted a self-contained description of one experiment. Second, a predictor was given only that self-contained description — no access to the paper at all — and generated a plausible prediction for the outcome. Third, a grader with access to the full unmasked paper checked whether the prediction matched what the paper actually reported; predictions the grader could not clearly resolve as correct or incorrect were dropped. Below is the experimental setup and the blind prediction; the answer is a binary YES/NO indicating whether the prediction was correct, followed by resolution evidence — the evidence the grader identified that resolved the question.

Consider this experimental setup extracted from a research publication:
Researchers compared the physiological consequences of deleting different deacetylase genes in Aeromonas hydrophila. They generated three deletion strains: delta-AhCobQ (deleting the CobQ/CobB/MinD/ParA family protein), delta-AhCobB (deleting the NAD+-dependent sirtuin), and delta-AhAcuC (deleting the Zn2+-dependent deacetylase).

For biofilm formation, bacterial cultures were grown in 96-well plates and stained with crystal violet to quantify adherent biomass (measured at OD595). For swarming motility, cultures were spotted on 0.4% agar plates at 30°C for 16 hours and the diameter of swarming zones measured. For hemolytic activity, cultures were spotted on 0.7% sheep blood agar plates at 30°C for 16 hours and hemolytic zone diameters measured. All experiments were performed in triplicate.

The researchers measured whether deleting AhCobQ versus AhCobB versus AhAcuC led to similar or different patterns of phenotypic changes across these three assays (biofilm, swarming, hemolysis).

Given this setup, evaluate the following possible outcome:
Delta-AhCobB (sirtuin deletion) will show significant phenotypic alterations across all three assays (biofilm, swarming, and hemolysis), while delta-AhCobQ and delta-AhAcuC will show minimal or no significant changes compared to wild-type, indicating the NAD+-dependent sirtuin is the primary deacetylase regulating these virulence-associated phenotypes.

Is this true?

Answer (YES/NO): NO